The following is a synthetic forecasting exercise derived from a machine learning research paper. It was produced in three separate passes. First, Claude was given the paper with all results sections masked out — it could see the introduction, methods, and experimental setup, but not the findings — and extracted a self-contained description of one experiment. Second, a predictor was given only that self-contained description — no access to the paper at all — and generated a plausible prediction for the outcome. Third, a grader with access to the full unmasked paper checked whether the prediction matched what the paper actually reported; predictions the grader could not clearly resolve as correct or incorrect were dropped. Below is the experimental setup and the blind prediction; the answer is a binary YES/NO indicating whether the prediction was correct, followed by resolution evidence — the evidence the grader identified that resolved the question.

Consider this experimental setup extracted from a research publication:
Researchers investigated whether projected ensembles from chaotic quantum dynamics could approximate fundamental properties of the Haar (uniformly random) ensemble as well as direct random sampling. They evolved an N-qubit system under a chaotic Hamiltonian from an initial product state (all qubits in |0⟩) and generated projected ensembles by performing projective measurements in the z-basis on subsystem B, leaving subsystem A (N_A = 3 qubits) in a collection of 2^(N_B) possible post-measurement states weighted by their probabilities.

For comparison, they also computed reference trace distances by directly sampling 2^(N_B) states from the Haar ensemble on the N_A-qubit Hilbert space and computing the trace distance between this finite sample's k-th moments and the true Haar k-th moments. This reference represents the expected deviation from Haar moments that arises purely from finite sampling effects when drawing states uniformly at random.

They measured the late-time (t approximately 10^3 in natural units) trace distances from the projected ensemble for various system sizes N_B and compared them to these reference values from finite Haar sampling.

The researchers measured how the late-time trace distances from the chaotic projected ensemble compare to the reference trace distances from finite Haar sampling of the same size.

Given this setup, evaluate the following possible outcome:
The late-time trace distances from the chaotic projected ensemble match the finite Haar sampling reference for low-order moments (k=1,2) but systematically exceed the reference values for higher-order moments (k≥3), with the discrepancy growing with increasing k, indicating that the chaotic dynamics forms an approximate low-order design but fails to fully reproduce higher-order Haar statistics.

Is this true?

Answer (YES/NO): NO